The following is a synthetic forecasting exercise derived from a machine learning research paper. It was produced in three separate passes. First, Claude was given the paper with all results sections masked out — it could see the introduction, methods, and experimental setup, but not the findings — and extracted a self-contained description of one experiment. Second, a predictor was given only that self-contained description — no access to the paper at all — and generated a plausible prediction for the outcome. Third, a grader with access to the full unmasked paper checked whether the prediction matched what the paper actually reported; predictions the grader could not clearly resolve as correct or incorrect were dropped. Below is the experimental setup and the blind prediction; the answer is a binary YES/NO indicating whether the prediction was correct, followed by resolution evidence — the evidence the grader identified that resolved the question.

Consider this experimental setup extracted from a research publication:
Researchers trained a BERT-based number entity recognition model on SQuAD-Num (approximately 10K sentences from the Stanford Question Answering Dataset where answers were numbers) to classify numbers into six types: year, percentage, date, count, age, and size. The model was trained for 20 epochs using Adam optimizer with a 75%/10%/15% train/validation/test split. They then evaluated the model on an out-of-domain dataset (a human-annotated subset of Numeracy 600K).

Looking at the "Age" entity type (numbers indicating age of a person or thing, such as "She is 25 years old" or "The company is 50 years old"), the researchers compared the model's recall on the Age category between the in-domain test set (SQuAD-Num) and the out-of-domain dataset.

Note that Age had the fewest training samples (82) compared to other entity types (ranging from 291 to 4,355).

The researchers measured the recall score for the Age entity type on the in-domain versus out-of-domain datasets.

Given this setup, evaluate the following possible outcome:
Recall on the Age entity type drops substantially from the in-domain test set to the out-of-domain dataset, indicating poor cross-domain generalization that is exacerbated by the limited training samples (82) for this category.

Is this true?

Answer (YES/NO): YES